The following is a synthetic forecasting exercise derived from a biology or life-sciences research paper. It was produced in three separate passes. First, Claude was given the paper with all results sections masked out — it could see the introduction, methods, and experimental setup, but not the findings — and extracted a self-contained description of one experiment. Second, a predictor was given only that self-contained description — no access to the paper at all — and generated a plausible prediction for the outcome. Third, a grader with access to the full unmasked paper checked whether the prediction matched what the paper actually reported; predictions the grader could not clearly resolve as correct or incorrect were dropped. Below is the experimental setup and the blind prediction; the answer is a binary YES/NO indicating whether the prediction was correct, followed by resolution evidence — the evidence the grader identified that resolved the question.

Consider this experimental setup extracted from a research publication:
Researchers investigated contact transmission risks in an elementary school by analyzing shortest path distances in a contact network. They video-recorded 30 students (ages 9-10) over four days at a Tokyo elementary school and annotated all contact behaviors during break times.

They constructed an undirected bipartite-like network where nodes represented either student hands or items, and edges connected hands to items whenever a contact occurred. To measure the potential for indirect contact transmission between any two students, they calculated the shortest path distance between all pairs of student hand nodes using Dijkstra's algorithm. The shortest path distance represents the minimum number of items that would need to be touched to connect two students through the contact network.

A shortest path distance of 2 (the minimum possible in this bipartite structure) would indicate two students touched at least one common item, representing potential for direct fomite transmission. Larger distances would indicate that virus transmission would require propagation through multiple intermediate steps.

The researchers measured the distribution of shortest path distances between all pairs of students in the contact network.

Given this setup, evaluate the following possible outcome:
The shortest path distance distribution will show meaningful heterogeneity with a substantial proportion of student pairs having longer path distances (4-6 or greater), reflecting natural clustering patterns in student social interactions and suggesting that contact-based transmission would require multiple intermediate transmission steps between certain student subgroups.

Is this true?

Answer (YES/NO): NO